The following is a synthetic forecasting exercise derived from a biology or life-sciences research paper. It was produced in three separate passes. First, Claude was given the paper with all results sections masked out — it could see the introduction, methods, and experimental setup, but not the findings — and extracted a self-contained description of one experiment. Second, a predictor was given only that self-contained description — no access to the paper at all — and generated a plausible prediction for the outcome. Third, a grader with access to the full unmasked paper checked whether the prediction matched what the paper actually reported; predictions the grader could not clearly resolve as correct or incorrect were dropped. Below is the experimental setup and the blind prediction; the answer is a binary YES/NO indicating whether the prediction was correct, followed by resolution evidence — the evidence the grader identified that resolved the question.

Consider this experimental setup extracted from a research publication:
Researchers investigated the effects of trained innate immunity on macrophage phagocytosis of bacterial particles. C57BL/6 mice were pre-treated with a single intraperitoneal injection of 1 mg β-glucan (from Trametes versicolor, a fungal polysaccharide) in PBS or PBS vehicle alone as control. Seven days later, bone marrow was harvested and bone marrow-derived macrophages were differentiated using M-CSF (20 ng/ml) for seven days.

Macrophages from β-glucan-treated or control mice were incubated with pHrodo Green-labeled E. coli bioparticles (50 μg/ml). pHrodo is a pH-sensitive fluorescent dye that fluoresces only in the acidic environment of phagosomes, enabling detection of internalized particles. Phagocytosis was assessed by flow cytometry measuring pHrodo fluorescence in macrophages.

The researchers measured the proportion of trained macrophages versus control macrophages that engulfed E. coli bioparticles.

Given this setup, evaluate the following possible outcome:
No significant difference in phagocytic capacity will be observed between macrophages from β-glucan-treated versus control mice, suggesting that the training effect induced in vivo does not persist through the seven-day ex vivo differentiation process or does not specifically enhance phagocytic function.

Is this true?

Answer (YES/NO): NO